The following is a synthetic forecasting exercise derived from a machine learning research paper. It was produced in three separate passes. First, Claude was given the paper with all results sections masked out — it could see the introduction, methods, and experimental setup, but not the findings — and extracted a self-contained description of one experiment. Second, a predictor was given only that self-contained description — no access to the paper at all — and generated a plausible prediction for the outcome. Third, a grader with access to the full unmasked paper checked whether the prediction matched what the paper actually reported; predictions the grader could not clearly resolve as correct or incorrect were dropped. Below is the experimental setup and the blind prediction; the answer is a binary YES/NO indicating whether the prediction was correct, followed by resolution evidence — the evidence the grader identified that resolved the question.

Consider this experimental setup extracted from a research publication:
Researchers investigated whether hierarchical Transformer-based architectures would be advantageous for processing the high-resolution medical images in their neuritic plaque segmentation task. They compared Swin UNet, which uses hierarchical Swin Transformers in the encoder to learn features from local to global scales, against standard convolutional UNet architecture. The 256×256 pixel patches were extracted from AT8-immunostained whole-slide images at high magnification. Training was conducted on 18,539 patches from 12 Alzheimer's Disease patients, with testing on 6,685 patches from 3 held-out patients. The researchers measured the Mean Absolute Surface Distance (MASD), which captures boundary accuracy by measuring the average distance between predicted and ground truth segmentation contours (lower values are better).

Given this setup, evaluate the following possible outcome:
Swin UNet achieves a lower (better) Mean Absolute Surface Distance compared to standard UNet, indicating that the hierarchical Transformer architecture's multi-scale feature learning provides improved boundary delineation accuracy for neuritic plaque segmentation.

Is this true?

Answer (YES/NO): NO